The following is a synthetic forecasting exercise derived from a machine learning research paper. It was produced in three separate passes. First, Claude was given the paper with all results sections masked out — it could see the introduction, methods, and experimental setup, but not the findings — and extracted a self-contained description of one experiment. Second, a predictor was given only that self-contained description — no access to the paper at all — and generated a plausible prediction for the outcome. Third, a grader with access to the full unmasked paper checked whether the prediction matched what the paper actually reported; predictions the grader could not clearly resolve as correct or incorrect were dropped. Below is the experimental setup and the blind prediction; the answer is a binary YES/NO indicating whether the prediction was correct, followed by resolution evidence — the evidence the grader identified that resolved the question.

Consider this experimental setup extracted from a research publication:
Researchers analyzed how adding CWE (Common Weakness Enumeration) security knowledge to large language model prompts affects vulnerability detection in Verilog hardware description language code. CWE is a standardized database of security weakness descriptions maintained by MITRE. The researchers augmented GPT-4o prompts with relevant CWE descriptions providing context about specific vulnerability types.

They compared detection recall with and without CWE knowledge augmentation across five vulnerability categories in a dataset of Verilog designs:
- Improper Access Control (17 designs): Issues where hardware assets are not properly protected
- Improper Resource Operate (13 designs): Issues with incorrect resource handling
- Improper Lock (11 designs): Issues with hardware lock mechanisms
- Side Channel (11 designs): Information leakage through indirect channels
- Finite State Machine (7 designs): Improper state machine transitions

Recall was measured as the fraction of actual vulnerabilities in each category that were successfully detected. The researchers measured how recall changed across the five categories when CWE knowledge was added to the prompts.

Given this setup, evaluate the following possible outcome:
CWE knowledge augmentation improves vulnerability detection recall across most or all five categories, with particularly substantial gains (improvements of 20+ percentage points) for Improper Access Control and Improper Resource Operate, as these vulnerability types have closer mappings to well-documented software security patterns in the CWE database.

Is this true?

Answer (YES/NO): NO